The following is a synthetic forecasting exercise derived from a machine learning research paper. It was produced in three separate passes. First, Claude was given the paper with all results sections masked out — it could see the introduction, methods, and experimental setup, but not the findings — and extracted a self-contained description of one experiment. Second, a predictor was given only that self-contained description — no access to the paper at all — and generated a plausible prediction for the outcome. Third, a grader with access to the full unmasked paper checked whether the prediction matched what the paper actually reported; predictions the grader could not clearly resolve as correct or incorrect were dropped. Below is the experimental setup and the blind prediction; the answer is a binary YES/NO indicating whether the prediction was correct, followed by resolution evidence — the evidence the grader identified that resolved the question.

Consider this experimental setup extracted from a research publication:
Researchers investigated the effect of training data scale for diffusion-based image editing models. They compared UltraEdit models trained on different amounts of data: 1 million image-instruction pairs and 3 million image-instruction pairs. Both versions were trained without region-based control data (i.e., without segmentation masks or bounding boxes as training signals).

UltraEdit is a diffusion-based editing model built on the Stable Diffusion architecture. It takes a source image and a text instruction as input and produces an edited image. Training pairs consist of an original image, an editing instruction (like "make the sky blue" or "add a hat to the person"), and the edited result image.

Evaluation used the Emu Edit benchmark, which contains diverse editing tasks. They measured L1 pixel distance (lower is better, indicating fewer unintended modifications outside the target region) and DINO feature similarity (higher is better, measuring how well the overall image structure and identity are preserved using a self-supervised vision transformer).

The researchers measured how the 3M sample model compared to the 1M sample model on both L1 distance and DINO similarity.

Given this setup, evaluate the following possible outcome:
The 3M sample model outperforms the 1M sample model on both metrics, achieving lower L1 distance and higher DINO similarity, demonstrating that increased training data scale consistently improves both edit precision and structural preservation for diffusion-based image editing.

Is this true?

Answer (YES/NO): NO